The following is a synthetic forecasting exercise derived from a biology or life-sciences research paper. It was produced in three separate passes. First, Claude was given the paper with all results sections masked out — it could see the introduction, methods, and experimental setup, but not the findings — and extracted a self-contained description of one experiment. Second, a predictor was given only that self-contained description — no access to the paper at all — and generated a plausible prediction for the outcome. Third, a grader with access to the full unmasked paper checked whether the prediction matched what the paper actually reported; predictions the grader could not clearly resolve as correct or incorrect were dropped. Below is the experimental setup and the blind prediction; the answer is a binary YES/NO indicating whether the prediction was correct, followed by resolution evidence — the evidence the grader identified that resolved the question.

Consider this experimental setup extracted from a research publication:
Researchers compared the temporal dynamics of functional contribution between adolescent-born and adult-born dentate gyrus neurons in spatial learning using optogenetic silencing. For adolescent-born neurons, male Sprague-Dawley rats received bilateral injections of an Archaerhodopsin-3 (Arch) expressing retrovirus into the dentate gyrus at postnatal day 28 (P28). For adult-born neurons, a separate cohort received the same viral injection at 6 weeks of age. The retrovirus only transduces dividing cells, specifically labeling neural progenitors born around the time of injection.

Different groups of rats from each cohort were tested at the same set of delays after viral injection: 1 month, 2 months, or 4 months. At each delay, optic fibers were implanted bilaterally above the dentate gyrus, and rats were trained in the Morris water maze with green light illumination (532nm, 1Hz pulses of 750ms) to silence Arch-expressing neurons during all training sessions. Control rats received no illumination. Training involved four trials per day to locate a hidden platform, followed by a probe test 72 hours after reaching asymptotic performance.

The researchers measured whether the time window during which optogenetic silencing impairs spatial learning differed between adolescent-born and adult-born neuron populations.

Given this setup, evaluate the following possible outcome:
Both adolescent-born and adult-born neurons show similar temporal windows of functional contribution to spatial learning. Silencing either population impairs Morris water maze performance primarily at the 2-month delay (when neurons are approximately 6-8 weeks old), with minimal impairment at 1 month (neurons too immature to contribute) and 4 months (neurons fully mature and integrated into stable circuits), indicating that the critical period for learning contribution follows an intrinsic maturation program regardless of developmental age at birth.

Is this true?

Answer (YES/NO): NO